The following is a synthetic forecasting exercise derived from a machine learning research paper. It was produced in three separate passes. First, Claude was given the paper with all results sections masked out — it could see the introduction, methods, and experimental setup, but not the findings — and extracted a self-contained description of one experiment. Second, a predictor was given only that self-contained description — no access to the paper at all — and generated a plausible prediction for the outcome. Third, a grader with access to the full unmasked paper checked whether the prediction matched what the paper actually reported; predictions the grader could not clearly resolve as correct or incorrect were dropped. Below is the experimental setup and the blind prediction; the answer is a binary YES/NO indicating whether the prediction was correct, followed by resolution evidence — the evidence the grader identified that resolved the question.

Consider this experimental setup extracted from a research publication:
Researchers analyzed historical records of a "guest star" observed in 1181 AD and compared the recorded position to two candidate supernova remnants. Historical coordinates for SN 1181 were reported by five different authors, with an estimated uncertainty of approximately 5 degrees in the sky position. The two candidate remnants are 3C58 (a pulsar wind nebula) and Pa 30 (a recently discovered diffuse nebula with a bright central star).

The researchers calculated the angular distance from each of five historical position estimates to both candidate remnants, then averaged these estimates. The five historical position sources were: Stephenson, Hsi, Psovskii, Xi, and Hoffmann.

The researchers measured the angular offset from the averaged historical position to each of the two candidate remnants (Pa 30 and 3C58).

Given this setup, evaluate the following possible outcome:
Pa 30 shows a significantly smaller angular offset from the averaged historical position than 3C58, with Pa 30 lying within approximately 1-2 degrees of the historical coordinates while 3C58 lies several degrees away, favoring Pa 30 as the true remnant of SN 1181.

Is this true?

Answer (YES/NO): NO